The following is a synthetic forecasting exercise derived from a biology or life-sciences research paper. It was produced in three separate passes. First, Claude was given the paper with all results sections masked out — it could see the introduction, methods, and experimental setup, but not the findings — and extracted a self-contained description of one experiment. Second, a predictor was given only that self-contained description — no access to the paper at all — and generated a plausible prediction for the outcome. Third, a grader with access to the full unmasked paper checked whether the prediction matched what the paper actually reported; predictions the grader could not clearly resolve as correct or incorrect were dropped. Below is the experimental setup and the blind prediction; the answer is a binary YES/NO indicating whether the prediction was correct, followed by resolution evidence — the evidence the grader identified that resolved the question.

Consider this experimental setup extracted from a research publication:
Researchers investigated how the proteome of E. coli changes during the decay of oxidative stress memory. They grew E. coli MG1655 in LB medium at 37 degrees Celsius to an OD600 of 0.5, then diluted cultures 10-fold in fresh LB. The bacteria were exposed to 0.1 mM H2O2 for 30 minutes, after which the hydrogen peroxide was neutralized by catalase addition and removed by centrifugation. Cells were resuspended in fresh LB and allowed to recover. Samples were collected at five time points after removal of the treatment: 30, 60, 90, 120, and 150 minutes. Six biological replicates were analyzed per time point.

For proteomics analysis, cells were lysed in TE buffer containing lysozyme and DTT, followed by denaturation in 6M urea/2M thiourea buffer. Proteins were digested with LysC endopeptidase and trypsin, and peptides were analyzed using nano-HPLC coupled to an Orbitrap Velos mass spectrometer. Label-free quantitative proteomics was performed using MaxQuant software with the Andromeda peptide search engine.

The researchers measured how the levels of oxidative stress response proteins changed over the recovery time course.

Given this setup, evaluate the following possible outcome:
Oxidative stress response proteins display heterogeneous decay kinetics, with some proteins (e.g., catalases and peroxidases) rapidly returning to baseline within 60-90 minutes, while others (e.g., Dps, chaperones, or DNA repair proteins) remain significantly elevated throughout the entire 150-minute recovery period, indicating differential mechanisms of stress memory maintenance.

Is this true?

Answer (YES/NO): NO